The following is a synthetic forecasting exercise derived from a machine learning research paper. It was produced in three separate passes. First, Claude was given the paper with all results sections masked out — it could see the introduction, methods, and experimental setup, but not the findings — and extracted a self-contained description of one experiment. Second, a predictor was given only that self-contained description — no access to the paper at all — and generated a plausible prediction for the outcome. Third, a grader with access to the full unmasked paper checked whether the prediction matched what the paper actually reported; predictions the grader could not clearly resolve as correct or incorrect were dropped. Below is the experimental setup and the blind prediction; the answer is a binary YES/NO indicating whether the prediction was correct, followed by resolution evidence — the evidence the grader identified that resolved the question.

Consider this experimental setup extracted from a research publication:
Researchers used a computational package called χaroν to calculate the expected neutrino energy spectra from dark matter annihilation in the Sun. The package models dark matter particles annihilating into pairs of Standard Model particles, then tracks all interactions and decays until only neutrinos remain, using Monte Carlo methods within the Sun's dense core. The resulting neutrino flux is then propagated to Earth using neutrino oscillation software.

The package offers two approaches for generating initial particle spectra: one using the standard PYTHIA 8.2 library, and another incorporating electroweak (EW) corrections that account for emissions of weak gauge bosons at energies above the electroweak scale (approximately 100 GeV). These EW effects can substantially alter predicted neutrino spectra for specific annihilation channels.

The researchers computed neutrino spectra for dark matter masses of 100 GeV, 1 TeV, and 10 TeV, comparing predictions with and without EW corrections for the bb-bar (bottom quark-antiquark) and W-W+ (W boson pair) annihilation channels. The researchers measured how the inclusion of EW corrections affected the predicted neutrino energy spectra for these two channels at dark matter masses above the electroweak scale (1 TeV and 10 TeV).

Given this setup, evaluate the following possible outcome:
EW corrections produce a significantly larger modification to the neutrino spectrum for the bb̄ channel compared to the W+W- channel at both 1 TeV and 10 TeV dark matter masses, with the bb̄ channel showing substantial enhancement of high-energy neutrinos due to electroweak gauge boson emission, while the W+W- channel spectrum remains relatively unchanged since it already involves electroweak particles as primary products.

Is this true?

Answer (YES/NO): YES